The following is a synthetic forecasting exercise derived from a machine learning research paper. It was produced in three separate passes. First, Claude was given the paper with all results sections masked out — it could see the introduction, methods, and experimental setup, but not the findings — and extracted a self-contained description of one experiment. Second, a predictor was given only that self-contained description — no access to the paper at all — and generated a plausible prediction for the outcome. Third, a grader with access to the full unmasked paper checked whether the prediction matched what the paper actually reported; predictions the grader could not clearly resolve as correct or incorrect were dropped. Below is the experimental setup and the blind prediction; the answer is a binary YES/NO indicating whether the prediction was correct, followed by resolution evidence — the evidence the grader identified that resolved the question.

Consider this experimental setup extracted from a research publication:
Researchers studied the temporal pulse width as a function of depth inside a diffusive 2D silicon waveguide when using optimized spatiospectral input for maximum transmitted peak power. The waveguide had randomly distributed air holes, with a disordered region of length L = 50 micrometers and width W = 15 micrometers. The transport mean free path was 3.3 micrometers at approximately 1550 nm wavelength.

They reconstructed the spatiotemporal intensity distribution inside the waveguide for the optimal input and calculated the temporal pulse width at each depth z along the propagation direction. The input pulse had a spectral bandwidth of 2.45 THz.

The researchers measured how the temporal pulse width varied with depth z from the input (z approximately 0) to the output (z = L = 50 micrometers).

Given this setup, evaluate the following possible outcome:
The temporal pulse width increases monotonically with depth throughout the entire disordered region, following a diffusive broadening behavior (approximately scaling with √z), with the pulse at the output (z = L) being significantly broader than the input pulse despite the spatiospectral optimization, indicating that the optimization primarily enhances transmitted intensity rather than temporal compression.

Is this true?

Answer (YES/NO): NO